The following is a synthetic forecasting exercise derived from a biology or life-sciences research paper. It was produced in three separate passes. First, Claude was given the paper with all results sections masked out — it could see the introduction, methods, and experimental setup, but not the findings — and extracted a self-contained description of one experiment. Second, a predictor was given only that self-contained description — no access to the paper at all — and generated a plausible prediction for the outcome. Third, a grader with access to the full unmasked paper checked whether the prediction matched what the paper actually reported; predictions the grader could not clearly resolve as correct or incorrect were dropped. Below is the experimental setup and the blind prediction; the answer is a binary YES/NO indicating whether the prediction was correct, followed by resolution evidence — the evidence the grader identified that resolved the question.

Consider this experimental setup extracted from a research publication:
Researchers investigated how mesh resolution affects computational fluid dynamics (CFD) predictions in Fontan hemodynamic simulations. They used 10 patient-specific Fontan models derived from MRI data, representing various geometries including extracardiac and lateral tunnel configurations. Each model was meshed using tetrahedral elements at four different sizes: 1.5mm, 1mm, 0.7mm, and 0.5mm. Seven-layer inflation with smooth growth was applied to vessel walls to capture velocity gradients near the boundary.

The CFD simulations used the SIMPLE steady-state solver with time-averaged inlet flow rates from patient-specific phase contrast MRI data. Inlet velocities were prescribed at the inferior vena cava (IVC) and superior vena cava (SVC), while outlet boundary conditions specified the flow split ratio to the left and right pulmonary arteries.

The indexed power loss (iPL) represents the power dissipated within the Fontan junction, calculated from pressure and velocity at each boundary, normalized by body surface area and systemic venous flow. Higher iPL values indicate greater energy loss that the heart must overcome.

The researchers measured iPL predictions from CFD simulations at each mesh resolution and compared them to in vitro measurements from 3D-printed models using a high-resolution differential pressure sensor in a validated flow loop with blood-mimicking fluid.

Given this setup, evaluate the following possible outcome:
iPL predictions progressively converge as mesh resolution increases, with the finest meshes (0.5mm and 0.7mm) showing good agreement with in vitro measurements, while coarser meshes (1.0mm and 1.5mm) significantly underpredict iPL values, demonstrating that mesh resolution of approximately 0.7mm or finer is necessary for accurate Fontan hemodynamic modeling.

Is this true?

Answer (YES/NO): NO